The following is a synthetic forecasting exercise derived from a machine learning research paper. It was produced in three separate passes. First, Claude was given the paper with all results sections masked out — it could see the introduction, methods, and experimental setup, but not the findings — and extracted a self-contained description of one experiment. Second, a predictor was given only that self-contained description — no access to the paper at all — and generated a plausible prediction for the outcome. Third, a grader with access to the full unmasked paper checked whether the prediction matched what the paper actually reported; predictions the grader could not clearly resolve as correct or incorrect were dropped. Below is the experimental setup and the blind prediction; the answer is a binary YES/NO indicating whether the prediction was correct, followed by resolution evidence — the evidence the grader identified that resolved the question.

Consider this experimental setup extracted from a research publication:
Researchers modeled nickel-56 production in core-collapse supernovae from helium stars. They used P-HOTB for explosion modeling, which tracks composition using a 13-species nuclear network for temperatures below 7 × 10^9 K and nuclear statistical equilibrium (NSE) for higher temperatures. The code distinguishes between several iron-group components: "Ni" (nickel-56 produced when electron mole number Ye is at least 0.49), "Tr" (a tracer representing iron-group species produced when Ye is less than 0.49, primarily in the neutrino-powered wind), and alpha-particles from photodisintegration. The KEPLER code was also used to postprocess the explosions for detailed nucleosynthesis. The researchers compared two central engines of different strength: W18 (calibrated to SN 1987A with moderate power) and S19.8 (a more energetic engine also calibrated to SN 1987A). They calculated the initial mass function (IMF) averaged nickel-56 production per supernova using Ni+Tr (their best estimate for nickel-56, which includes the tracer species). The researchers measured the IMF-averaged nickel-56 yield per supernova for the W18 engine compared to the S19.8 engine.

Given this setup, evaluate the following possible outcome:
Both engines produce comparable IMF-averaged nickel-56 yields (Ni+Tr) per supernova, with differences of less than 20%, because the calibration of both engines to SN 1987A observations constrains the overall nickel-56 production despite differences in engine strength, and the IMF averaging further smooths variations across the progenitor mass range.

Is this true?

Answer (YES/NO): NO